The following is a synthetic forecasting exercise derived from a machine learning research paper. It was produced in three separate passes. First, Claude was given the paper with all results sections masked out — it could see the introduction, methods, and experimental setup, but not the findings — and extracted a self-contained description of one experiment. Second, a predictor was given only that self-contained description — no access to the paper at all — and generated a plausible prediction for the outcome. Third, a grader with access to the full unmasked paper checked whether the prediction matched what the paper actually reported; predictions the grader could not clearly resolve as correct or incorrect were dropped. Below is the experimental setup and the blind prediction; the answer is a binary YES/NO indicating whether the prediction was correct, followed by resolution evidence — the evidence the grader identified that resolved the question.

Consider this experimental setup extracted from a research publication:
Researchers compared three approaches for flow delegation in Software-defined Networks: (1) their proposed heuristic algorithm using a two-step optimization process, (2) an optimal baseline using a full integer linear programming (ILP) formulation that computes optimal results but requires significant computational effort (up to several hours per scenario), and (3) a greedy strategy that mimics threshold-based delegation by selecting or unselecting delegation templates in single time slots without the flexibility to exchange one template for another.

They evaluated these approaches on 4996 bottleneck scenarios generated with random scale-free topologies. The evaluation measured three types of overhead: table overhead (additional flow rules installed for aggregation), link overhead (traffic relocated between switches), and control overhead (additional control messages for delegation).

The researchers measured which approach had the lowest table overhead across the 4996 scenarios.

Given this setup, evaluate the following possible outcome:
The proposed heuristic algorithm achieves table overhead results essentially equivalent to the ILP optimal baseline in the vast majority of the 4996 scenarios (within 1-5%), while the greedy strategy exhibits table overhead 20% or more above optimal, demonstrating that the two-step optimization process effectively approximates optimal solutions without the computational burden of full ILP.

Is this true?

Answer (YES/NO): NO